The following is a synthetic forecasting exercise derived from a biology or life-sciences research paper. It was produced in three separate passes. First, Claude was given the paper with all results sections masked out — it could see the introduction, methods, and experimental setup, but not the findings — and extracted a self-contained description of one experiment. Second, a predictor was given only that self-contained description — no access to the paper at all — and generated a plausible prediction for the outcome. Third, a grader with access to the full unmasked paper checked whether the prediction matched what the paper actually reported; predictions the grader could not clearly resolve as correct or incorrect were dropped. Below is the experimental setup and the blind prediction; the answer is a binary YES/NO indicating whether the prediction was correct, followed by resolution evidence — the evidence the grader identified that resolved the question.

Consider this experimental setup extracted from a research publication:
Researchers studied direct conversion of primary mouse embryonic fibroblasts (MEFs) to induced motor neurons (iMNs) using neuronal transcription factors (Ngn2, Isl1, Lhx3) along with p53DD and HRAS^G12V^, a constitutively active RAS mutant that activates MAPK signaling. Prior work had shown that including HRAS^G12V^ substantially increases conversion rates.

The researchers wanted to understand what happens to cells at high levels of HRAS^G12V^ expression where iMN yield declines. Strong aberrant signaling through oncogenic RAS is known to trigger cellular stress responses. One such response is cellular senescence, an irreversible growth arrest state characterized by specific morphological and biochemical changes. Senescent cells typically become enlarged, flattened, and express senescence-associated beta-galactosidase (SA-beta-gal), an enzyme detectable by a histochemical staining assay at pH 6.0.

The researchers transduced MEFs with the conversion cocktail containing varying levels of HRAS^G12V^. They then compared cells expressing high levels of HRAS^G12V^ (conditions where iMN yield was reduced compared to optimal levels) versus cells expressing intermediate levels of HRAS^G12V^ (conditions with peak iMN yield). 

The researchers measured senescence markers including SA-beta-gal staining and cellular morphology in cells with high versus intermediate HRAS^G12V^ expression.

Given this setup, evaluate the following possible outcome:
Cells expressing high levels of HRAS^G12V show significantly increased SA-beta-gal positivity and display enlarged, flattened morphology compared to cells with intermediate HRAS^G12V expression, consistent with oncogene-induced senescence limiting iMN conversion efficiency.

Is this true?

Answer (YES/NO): YES